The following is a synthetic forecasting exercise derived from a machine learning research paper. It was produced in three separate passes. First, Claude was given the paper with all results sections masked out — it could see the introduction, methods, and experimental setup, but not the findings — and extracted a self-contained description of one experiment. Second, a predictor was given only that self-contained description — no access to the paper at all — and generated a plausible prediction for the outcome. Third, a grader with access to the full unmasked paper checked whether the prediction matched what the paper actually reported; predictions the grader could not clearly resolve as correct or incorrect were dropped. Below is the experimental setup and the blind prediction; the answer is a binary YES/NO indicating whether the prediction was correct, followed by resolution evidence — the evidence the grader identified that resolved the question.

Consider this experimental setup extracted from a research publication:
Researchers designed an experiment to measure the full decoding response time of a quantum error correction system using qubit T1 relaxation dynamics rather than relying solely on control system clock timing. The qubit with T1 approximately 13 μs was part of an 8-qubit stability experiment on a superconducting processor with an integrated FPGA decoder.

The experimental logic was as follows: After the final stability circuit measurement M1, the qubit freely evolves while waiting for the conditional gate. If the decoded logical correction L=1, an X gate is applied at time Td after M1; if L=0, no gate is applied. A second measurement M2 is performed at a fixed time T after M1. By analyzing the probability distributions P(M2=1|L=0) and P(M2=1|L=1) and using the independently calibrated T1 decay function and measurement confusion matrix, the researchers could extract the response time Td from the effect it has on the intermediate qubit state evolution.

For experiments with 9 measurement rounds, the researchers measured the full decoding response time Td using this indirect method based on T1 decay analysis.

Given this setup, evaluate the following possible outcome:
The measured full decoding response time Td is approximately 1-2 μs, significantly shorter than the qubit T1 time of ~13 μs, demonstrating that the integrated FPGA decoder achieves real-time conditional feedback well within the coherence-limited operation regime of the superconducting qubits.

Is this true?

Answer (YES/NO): NO